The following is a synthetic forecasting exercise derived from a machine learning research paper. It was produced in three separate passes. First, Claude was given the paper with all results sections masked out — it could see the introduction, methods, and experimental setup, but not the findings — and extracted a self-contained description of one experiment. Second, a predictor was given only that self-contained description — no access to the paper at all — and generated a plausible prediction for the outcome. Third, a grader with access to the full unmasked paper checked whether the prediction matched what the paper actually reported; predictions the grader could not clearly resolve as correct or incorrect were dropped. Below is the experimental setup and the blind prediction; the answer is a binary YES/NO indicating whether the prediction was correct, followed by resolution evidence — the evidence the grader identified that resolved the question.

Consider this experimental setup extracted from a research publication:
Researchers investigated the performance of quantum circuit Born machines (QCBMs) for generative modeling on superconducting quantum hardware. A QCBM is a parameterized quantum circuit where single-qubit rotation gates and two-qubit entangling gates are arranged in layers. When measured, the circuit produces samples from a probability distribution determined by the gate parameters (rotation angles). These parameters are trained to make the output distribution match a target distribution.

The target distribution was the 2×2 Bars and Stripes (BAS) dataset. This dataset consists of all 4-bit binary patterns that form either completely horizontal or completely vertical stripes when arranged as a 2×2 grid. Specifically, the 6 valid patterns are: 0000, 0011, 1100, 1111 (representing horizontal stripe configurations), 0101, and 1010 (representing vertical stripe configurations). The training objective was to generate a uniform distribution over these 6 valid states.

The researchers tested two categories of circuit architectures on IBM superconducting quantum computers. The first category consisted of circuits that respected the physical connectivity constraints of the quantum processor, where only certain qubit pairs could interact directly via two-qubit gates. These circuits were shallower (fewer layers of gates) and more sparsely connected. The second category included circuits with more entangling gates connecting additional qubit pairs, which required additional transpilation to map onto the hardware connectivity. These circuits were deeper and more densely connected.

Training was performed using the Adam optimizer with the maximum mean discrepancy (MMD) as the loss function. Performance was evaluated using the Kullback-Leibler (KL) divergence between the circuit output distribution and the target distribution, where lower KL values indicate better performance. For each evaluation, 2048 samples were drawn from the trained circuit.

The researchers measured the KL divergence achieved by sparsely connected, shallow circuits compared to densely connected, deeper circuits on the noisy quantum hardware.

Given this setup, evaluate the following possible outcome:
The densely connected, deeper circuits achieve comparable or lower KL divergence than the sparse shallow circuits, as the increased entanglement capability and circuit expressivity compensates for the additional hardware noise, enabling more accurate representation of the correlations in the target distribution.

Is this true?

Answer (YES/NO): NO